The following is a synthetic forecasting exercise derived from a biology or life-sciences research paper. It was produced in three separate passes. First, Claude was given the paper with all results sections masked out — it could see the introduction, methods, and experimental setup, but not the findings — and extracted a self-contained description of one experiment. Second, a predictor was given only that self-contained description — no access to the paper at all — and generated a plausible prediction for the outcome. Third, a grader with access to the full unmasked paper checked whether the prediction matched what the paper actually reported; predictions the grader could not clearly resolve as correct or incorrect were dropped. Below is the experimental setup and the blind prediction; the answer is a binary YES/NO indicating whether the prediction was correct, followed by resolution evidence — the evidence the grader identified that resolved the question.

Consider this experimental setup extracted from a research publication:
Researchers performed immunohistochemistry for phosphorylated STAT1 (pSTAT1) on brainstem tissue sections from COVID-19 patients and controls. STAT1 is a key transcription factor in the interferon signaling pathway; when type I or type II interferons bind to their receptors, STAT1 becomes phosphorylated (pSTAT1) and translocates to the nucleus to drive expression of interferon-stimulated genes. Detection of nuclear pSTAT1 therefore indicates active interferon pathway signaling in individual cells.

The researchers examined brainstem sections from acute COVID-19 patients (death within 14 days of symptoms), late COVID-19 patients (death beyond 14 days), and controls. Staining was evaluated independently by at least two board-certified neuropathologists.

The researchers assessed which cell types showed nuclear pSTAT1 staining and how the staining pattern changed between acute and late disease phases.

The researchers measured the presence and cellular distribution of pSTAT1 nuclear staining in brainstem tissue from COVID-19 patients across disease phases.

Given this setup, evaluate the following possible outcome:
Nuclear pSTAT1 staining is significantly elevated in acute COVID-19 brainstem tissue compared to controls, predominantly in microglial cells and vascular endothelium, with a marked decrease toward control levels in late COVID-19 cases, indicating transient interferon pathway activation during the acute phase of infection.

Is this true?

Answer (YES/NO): NO